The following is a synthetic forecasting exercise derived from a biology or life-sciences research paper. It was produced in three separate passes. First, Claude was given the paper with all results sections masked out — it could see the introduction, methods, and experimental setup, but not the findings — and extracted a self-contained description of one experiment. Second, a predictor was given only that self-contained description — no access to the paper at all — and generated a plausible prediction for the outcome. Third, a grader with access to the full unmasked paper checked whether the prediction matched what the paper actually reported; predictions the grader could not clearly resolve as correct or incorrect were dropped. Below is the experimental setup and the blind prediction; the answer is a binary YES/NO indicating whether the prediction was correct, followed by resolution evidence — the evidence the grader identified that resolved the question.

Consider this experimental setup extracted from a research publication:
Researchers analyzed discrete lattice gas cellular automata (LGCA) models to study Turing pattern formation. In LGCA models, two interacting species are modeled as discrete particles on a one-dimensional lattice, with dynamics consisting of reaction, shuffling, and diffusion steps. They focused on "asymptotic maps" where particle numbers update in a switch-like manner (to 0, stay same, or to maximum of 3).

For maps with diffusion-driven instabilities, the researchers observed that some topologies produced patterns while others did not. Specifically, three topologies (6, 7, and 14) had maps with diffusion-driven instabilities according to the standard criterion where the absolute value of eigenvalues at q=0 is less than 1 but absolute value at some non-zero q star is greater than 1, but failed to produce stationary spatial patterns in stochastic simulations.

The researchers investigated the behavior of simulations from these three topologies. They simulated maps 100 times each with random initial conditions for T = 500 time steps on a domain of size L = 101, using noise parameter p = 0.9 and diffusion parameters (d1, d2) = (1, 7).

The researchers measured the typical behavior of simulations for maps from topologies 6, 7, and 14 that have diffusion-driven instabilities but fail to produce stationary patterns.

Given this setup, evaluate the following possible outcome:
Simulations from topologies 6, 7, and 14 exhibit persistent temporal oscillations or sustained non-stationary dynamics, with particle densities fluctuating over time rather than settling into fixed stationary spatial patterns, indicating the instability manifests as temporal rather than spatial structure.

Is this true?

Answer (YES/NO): YES